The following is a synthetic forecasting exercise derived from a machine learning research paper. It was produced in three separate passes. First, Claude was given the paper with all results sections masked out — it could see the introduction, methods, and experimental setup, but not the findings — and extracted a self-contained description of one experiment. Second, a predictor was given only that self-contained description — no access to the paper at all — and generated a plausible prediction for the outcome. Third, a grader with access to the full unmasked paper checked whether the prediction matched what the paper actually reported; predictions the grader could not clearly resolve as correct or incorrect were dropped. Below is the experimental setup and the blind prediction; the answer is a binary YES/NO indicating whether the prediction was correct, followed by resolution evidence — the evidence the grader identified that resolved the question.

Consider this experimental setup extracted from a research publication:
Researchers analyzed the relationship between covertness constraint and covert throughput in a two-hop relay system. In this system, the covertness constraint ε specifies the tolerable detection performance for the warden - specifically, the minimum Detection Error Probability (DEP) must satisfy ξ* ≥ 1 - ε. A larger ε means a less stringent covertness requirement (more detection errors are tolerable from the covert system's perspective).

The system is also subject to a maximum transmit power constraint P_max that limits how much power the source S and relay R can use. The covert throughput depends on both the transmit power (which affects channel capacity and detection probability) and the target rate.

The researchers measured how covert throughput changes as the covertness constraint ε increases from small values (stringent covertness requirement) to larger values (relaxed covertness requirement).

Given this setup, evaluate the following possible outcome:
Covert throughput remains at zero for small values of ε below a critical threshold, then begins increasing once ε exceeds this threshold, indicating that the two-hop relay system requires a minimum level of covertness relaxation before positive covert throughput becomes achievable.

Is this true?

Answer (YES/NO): NO